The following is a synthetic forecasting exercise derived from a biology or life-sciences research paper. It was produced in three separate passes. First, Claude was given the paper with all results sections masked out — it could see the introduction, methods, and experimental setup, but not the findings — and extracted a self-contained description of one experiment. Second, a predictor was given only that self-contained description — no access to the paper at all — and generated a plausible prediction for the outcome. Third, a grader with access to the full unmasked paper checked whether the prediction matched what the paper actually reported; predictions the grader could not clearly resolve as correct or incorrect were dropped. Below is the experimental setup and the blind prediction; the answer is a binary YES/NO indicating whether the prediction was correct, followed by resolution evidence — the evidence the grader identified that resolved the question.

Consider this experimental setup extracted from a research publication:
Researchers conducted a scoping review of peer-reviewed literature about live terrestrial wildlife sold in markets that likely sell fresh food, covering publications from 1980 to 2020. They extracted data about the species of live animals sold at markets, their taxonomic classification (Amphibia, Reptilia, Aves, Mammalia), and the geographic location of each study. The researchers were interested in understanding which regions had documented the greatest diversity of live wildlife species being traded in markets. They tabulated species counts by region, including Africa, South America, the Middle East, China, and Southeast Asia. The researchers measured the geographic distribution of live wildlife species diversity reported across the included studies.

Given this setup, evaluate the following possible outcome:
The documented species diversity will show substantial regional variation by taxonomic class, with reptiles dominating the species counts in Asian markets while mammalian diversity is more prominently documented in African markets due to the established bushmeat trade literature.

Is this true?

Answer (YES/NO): NO